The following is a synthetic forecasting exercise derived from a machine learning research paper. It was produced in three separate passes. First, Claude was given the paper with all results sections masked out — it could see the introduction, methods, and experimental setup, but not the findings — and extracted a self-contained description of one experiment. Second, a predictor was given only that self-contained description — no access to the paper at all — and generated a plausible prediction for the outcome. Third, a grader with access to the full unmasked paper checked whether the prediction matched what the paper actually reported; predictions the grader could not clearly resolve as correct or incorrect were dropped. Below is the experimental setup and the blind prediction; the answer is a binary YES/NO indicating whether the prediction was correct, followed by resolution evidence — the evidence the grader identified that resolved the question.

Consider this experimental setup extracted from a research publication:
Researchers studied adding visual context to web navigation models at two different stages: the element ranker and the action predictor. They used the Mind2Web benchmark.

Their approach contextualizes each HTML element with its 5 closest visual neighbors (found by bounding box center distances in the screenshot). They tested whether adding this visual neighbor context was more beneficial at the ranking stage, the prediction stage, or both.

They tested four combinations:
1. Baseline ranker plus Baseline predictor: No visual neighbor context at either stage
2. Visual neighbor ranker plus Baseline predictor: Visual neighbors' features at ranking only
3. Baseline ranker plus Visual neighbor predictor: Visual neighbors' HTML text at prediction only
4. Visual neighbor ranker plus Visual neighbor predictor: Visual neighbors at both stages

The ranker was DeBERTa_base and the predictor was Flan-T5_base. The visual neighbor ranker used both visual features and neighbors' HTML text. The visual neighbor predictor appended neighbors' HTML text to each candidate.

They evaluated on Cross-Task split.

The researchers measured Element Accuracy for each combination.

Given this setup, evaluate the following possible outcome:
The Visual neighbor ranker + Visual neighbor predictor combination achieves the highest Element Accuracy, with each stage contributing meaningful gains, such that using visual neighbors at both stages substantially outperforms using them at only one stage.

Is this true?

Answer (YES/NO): NO